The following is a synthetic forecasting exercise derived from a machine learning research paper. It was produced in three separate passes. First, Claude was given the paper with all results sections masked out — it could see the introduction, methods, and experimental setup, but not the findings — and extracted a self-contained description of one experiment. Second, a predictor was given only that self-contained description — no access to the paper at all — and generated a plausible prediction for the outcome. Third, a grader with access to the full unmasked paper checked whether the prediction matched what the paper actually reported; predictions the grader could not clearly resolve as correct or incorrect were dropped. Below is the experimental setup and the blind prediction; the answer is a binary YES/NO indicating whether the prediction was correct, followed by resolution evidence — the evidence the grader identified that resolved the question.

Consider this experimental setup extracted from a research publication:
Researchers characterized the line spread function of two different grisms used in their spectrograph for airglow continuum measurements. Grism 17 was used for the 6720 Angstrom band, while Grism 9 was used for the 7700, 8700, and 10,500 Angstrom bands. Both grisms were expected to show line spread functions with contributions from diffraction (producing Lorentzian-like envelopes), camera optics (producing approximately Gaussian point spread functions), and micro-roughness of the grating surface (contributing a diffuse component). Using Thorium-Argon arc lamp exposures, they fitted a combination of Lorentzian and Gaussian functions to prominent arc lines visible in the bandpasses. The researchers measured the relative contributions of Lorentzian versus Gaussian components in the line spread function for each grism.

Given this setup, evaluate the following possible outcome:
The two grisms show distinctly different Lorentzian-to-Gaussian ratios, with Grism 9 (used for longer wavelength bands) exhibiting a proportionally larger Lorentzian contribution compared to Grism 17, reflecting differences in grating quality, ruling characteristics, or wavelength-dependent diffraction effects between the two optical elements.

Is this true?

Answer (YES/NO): NO